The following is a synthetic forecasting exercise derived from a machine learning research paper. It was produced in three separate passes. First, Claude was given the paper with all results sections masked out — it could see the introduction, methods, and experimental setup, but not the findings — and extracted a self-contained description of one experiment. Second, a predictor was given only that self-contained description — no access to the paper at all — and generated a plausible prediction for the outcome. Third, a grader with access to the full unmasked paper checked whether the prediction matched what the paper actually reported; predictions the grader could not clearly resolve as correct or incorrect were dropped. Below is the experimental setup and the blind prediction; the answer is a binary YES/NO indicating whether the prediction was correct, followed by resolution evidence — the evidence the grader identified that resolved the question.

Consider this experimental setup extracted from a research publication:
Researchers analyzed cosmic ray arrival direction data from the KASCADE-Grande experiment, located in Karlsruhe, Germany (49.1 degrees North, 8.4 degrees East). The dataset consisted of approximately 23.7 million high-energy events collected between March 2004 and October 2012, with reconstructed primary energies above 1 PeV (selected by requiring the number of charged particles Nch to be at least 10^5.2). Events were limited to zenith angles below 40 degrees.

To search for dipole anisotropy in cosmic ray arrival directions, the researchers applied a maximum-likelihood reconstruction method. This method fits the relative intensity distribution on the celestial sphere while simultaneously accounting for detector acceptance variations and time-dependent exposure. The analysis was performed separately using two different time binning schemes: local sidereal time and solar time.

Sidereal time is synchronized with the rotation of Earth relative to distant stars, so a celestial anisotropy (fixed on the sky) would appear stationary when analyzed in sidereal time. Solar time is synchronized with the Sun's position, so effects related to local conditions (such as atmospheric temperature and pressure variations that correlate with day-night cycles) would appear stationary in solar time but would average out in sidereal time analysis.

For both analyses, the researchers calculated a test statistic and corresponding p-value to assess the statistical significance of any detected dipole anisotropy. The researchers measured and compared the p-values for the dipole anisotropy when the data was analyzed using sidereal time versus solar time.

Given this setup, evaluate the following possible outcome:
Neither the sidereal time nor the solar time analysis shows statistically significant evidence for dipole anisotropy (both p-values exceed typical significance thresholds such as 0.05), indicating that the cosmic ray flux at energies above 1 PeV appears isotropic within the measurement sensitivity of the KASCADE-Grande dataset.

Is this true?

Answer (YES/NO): YES